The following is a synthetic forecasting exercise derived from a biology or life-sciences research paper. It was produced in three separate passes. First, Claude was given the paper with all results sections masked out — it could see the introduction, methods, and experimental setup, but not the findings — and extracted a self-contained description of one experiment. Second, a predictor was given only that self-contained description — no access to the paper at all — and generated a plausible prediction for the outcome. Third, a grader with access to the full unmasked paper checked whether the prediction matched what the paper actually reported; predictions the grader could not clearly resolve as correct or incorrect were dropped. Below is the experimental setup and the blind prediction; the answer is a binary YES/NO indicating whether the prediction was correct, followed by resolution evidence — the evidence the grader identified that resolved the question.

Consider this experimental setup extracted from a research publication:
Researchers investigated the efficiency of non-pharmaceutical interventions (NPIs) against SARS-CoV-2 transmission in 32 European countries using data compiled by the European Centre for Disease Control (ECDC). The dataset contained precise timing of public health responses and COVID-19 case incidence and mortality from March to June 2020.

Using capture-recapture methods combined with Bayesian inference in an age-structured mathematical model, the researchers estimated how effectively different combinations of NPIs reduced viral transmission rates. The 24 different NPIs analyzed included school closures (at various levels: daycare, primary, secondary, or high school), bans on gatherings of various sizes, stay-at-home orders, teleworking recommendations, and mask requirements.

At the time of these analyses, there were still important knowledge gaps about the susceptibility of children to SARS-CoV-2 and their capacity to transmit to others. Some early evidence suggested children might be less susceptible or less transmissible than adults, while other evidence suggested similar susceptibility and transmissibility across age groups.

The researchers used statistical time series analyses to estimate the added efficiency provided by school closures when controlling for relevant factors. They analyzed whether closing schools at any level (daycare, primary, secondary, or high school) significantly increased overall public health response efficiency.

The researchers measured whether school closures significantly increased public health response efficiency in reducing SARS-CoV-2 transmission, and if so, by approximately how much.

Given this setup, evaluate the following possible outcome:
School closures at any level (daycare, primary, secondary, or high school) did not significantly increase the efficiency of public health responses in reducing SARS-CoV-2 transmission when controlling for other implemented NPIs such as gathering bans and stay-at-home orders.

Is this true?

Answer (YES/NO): NO